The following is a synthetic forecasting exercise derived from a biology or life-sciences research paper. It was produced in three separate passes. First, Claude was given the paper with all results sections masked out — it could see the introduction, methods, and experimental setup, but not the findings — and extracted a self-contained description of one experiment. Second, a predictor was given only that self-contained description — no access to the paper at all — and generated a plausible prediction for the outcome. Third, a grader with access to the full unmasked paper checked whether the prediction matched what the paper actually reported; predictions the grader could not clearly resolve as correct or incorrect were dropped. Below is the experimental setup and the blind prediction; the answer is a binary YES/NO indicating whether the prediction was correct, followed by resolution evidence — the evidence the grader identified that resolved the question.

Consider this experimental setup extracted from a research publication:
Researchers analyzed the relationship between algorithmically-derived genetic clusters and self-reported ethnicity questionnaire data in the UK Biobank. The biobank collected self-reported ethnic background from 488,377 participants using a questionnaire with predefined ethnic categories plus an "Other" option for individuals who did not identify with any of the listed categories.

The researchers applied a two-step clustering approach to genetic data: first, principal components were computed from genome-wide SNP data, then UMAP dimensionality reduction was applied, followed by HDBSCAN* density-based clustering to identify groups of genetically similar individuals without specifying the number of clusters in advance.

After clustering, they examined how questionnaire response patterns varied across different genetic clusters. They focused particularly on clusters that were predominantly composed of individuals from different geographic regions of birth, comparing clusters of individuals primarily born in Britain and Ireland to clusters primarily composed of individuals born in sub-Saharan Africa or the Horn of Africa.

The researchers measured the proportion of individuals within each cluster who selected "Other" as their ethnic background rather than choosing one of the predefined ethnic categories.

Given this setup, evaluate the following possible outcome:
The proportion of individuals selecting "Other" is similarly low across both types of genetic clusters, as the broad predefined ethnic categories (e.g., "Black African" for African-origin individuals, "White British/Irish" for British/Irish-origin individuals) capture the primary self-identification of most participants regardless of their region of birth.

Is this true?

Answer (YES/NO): NO